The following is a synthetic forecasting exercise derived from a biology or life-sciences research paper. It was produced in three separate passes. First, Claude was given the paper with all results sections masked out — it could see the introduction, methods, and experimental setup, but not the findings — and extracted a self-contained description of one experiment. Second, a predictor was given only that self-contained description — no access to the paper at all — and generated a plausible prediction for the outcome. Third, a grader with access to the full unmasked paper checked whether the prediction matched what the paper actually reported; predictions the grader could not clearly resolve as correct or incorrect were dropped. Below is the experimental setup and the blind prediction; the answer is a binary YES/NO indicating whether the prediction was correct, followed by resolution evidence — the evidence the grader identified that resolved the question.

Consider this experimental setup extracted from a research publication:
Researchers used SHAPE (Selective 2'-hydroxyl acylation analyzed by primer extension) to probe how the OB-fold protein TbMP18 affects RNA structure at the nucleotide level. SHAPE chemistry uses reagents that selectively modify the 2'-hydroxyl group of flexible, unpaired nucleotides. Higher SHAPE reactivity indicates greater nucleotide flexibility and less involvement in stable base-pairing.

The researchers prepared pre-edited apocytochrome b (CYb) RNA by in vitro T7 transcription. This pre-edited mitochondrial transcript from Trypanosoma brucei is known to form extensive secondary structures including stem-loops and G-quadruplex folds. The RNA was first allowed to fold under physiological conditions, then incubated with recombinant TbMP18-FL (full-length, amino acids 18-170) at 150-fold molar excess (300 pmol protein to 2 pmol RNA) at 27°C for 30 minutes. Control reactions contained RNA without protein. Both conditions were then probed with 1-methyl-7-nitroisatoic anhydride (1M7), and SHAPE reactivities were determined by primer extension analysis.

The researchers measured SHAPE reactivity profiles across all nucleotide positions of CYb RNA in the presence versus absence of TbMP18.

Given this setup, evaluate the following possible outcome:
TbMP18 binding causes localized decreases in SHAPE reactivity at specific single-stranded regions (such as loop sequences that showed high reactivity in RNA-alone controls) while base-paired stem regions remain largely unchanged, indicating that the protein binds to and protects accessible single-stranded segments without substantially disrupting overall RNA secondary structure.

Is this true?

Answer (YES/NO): NO